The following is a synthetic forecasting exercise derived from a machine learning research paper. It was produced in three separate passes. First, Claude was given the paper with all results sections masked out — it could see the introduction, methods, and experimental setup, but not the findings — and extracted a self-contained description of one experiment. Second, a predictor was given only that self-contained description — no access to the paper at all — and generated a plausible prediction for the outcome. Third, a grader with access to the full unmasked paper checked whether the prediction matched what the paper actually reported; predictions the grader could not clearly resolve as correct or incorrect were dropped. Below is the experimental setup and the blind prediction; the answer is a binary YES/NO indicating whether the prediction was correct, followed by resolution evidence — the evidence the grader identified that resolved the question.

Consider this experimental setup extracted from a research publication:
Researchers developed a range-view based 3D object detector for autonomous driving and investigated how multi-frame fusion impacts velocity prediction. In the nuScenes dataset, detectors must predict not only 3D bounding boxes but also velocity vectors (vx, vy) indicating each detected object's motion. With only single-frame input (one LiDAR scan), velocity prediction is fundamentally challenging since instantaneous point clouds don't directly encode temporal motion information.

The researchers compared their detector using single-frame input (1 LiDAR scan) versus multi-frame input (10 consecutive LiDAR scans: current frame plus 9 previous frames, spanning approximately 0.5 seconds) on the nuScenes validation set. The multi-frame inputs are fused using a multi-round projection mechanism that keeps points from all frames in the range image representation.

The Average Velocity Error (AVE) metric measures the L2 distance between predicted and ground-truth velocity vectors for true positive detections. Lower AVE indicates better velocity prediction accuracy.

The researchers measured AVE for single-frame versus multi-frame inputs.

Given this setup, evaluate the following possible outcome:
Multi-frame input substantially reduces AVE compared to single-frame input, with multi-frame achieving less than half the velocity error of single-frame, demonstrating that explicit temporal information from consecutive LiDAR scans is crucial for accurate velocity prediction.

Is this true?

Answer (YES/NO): YES